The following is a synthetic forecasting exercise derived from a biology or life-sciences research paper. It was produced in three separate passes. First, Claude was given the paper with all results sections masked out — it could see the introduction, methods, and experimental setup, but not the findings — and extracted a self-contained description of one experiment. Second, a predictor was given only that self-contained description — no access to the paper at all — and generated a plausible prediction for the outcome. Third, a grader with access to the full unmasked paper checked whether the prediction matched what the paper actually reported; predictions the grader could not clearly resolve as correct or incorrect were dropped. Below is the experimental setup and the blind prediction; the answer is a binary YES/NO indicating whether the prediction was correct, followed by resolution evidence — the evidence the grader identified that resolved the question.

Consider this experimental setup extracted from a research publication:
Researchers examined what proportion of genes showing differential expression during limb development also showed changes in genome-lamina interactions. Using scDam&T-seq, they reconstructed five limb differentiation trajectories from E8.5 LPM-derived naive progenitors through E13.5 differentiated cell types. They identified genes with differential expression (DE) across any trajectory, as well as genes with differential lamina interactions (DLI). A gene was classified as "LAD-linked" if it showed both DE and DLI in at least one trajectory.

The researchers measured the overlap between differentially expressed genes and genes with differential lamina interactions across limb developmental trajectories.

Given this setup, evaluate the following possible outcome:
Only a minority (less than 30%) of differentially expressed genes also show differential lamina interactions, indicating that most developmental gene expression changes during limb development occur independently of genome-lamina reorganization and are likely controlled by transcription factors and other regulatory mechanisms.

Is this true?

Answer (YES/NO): NO